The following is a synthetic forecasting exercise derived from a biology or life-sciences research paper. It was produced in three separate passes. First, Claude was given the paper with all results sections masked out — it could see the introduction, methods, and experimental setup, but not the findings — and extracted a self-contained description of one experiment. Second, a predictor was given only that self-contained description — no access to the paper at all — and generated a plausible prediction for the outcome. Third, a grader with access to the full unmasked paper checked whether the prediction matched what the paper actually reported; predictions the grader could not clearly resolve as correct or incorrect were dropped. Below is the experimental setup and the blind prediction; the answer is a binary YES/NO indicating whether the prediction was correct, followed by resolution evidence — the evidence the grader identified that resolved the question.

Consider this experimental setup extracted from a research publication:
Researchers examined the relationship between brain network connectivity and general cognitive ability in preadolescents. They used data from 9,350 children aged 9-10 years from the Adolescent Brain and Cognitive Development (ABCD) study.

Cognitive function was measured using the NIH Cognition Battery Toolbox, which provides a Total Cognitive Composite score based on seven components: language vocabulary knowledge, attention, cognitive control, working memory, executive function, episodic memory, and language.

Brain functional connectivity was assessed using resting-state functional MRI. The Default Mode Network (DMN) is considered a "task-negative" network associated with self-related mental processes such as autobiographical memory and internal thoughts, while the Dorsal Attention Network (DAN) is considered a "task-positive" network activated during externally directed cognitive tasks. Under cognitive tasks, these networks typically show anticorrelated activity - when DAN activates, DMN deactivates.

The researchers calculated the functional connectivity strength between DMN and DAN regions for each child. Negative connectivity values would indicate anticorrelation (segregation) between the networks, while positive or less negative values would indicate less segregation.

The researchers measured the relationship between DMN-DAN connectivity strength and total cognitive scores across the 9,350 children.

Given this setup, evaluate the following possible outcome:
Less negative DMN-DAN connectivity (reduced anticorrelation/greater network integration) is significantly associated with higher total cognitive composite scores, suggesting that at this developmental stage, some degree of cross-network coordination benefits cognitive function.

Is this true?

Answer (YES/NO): NO